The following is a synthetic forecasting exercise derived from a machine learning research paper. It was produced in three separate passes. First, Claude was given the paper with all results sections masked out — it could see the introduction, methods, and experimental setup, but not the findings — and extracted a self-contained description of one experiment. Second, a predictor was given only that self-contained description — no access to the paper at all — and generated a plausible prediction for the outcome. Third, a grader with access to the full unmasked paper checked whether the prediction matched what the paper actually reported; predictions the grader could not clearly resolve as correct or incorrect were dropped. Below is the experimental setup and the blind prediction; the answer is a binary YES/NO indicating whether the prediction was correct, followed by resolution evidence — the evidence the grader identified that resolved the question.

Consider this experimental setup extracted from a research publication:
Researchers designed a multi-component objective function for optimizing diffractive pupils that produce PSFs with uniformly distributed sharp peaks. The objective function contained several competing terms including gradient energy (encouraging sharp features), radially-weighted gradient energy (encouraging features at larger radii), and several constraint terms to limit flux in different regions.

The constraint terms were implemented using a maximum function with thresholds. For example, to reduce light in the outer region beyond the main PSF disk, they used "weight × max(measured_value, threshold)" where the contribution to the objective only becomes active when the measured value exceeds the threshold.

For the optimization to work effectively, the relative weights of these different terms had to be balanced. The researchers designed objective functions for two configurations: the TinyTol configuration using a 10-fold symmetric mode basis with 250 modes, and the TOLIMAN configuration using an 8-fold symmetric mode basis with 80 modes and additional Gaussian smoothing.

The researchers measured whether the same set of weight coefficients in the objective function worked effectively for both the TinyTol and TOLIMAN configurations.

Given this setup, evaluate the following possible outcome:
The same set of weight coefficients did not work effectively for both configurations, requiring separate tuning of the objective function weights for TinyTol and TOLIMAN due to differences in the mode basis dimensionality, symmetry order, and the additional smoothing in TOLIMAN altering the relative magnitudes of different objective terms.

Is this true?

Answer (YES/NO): YES